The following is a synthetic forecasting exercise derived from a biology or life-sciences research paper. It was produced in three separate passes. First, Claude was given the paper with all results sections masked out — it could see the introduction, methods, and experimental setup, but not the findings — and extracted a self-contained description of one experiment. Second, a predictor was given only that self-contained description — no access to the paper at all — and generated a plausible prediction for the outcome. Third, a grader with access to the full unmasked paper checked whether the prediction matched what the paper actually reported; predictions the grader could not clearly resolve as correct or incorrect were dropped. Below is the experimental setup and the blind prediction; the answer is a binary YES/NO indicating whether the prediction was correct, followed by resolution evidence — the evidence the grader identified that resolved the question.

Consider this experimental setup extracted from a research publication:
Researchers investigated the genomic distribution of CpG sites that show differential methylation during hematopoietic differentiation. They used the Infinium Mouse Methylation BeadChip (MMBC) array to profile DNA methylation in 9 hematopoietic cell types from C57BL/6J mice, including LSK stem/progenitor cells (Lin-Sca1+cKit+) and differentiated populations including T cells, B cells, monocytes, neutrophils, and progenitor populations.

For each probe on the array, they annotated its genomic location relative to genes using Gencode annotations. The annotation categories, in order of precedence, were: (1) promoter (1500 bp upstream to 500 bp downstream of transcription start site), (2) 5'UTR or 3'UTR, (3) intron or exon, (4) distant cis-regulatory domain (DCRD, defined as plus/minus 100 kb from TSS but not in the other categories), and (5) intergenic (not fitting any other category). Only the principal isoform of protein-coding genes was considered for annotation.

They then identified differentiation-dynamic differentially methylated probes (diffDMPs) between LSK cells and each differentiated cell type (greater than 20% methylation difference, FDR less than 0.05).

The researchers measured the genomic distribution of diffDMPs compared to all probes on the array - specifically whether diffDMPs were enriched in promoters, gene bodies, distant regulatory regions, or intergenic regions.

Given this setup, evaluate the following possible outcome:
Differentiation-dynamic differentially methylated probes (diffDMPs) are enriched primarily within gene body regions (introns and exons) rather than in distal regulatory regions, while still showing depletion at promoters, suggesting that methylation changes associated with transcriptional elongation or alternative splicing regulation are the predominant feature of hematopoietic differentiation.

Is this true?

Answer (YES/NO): NO